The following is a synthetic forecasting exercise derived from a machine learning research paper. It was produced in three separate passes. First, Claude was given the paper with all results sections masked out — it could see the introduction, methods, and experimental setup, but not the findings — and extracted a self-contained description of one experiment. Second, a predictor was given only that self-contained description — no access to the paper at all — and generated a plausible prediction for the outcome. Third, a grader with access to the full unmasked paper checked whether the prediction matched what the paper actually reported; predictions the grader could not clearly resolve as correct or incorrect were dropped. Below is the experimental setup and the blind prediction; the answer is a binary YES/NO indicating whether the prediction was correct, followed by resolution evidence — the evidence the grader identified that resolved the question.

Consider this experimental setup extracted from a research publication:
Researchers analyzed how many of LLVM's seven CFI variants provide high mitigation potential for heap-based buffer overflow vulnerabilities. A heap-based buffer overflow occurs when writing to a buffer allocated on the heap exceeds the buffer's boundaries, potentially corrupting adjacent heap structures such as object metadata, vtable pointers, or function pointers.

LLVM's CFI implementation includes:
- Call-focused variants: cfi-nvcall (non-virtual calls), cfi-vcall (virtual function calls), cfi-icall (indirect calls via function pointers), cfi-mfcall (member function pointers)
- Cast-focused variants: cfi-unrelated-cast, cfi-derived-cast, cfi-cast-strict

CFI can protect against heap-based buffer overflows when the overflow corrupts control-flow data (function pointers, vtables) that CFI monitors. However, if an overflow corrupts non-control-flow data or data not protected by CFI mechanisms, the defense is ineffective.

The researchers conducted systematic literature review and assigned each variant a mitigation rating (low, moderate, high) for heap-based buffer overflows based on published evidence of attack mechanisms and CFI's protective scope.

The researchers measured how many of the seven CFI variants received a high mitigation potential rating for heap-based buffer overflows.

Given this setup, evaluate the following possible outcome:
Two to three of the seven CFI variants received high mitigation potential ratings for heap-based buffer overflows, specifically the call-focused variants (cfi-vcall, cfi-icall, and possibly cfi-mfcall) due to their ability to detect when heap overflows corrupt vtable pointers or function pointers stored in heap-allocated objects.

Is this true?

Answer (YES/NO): YES